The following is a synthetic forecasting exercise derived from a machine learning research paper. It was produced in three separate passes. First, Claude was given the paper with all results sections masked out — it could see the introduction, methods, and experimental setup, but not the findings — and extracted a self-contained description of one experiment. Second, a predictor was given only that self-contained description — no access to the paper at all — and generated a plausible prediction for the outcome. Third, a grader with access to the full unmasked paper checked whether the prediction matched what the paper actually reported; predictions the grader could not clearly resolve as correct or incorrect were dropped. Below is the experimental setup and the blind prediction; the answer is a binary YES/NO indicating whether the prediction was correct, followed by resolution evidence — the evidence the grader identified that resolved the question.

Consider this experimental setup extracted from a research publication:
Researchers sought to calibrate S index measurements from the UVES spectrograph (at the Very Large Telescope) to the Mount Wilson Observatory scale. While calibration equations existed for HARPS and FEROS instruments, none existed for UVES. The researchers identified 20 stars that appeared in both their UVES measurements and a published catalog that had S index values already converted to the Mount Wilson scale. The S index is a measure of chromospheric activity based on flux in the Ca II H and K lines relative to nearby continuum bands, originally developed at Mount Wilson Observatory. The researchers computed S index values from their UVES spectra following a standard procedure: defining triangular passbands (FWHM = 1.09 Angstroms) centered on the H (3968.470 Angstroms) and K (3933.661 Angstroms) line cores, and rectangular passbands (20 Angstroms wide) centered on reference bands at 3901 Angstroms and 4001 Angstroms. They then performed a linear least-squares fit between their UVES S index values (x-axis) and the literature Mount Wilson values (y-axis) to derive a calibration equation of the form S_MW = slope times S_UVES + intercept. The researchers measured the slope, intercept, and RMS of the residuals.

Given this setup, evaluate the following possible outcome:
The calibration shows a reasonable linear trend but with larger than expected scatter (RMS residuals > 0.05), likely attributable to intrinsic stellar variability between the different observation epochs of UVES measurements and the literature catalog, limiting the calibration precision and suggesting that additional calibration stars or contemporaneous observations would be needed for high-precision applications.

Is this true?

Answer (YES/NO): NO